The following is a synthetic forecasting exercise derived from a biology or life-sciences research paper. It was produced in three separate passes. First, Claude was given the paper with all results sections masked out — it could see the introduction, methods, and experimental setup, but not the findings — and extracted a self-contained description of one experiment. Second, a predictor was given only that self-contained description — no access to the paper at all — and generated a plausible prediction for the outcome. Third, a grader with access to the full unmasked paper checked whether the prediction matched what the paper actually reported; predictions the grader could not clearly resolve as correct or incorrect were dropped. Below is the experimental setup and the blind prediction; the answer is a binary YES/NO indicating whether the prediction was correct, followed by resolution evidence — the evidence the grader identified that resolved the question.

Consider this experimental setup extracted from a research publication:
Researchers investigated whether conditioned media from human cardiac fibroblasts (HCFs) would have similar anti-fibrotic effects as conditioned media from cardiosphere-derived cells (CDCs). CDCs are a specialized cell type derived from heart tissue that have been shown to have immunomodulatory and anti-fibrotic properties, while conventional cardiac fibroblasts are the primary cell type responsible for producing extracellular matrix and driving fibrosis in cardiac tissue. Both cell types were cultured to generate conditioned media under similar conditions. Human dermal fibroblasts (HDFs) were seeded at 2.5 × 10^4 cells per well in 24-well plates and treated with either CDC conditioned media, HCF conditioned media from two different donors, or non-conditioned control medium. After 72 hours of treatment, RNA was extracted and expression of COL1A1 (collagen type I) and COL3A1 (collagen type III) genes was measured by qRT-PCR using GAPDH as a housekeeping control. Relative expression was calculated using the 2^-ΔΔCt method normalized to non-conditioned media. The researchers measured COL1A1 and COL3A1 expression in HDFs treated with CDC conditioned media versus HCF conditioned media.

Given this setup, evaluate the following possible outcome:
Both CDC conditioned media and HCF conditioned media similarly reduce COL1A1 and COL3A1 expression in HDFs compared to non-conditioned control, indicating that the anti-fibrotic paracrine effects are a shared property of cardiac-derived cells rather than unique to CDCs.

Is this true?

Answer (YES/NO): NO